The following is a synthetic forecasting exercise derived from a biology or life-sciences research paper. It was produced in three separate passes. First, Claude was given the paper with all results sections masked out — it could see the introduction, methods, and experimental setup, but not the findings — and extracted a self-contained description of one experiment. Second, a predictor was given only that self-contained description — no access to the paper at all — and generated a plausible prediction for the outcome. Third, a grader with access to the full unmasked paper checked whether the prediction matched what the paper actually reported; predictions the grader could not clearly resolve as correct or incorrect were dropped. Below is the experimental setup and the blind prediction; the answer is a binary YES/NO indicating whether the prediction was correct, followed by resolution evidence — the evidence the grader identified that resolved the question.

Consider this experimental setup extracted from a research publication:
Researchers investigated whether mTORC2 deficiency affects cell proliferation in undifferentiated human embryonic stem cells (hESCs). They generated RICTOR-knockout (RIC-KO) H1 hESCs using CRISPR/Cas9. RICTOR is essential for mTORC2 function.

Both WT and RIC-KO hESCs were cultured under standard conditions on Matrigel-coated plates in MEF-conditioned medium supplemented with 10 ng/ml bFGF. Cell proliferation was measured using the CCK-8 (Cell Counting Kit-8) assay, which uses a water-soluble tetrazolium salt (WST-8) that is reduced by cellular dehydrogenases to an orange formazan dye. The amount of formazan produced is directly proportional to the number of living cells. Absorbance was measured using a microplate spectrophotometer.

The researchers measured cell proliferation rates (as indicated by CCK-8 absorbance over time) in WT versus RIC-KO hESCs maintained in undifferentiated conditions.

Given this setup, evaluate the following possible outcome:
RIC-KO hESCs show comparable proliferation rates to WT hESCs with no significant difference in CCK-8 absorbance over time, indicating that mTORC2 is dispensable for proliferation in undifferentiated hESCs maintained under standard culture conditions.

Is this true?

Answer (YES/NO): NO